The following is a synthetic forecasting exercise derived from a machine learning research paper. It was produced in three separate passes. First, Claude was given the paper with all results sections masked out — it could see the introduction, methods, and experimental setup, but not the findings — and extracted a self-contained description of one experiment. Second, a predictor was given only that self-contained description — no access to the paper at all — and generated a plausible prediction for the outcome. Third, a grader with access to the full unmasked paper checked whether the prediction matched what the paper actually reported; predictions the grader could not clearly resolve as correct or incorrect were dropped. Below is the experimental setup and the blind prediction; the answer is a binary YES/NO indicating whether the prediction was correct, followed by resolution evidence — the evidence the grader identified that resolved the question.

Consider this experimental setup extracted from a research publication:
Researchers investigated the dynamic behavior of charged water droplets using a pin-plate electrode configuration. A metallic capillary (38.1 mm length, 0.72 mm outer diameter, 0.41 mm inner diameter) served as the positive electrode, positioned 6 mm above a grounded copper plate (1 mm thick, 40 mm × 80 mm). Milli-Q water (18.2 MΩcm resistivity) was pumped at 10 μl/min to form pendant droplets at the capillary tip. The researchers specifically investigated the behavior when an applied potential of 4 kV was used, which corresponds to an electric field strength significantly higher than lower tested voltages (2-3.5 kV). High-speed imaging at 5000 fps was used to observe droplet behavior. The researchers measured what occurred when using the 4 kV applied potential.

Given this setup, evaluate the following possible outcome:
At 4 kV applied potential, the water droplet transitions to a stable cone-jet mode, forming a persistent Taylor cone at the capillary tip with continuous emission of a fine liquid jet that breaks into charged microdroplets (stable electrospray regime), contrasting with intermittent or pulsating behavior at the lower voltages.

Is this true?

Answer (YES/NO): NO